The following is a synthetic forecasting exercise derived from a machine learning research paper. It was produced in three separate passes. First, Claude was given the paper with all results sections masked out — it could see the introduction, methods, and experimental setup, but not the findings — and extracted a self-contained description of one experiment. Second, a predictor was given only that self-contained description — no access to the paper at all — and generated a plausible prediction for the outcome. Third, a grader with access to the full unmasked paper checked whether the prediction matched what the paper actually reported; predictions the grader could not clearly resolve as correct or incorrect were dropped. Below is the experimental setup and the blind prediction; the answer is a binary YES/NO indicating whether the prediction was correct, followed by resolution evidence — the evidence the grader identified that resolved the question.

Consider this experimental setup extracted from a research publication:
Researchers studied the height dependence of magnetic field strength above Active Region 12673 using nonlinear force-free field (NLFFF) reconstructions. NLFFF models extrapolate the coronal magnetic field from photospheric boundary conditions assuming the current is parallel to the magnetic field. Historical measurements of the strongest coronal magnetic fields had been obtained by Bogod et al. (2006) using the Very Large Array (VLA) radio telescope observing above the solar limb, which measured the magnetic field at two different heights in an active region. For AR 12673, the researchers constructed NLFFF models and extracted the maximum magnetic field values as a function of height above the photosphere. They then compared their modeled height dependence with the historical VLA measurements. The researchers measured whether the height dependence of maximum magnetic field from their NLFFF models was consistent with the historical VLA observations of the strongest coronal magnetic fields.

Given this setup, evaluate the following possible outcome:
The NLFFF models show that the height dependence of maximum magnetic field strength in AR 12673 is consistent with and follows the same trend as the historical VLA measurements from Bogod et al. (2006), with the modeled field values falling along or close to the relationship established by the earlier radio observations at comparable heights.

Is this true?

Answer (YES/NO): YES